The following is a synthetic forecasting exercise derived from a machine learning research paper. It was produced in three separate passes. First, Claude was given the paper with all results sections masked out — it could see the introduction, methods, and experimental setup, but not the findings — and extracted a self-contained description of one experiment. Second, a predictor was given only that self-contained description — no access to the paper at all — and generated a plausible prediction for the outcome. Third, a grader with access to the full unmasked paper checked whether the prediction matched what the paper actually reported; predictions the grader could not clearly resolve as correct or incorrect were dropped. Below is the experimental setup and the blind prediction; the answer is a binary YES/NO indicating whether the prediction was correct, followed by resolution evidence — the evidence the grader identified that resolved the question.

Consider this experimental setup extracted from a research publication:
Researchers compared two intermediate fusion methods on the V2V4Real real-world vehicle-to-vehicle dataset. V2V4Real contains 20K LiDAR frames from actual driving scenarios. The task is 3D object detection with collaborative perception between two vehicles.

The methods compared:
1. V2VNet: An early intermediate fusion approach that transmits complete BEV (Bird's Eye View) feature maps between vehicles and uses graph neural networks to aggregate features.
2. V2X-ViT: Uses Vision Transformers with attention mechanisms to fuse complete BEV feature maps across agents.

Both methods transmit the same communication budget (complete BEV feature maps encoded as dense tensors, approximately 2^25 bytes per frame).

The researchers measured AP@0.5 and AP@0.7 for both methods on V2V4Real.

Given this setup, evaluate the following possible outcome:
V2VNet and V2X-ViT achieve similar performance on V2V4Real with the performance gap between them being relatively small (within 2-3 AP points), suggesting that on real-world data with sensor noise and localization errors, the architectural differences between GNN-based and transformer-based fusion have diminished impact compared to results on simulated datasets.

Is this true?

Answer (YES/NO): NO